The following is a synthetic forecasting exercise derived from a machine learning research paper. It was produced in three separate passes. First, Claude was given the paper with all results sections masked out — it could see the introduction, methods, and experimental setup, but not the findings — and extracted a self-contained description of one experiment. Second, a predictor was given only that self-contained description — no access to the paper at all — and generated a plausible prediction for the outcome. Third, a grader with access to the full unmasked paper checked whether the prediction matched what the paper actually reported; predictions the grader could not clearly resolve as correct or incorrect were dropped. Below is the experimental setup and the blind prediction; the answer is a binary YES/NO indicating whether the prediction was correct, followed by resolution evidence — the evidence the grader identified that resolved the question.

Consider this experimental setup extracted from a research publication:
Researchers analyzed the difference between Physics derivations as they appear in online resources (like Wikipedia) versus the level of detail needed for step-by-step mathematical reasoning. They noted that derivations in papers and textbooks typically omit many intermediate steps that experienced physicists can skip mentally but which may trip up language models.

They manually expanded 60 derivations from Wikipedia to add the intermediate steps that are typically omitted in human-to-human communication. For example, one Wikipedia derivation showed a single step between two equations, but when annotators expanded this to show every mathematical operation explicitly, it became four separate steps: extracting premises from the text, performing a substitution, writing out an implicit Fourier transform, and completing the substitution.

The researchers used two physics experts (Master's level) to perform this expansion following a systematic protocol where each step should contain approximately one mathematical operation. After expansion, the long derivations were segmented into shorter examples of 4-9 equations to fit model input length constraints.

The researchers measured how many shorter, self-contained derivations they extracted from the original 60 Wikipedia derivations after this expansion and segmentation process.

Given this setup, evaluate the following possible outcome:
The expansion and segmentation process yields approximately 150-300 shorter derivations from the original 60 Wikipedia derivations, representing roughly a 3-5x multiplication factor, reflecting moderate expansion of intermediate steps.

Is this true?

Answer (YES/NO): YES